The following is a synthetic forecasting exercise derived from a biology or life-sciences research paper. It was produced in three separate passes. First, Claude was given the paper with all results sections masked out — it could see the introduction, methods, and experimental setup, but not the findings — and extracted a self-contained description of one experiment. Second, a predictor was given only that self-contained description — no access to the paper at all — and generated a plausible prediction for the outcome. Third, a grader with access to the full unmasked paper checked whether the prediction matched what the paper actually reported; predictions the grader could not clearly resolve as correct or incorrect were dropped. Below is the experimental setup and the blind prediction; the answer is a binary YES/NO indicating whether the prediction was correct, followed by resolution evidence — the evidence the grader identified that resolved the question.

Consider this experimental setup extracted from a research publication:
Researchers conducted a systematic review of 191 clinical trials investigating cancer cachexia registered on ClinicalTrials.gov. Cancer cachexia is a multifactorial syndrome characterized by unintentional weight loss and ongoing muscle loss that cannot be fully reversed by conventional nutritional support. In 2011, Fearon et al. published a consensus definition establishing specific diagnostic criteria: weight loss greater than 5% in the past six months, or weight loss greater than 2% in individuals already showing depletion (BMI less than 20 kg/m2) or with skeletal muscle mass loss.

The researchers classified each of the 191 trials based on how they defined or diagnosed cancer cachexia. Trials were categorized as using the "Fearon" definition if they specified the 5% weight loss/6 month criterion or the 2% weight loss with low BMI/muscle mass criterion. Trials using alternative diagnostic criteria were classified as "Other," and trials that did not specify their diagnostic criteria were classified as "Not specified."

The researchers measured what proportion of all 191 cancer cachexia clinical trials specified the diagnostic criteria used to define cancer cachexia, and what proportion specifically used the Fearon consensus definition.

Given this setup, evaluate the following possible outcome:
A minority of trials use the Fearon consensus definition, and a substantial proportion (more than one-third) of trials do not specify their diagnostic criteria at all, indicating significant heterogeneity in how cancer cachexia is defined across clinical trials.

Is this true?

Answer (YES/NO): YES